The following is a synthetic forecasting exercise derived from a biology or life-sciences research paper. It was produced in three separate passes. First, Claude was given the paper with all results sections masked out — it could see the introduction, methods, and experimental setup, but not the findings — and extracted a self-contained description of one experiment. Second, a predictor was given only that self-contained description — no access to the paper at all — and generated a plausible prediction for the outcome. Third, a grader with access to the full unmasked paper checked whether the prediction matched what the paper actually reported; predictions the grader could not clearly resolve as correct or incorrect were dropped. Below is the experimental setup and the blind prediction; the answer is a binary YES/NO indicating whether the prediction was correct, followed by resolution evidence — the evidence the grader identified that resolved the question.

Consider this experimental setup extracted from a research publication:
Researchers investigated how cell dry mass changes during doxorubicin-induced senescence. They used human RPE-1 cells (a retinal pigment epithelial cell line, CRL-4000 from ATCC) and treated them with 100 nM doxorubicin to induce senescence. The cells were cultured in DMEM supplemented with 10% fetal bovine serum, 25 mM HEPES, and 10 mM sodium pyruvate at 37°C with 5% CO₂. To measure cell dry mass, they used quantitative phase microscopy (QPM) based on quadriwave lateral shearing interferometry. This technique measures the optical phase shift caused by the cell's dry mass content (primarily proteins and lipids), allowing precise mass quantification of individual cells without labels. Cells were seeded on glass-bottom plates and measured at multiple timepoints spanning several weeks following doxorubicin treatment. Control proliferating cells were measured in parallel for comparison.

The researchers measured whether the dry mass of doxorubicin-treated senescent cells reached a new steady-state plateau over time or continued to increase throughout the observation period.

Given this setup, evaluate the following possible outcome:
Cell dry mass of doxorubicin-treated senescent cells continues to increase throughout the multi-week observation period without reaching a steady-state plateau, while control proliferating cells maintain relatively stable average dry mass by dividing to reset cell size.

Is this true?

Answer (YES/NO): YES